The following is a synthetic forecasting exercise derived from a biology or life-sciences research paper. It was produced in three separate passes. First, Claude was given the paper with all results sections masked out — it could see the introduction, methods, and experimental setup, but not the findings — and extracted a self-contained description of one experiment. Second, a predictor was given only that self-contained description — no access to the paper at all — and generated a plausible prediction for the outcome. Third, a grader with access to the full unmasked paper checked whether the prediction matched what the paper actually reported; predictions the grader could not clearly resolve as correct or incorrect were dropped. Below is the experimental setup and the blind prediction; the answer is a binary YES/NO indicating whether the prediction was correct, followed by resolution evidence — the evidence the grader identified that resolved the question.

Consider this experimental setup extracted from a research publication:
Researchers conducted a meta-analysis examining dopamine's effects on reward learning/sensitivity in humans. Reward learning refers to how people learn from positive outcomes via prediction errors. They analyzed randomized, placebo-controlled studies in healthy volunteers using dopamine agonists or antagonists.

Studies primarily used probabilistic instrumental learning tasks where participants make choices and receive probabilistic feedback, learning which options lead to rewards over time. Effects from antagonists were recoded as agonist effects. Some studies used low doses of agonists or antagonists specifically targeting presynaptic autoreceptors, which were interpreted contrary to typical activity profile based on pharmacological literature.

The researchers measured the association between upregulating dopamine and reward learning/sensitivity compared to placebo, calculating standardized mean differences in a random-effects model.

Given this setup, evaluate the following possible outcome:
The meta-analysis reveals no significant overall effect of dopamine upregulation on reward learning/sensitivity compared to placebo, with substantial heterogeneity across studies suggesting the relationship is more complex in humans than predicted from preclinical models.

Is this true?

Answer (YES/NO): NO